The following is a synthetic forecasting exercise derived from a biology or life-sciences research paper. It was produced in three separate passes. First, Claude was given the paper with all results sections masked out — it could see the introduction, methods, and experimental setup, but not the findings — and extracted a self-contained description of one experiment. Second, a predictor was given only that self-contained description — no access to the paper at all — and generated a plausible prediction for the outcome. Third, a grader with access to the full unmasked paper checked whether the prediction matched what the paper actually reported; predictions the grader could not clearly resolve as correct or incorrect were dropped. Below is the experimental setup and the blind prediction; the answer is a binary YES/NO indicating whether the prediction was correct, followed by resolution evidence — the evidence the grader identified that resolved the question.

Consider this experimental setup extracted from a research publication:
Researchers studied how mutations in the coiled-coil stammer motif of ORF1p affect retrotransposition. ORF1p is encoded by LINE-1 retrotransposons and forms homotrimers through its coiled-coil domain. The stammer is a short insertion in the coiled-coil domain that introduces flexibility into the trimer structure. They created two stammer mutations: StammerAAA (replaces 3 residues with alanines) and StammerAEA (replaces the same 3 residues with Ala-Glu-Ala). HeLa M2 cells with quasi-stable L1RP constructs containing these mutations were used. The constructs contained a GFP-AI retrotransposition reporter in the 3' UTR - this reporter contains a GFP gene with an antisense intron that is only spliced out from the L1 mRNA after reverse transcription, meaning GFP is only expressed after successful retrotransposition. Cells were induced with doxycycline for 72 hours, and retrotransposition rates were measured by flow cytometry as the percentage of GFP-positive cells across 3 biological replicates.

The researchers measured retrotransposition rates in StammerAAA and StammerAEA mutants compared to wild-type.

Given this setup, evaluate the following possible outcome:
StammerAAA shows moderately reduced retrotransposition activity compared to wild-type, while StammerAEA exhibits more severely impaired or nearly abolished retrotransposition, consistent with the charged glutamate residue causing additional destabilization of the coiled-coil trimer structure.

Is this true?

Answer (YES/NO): NO